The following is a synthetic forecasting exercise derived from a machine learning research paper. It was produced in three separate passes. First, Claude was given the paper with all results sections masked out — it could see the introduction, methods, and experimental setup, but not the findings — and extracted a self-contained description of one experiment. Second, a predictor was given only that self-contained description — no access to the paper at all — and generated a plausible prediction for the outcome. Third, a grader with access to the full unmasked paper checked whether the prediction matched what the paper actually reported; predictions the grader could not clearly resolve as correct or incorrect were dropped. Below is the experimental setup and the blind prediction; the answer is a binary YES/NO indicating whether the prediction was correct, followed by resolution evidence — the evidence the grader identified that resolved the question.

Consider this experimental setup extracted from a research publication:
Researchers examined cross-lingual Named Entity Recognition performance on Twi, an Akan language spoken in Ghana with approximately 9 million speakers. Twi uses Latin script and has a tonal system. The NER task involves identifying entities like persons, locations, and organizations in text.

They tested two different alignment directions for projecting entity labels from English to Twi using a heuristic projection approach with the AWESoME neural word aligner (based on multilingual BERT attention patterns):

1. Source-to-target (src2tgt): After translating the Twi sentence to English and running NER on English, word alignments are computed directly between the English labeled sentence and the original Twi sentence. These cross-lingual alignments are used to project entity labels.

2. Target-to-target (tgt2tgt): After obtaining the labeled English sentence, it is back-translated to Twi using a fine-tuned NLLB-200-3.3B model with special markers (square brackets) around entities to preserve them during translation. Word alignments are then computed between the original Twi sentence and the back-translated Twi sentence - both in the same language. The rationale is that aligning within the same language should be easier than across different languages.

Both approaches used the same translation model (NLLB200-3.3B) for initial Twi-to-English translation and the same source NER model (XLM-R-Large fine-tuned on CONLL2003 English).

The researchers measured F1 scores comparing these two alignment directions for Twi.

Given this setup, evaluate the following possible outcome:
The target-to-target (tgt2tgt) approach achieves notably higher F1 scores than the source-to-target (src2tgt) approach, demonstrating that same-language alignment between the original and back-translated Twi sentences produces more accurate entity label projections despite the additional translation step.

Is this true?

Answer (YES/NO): NO